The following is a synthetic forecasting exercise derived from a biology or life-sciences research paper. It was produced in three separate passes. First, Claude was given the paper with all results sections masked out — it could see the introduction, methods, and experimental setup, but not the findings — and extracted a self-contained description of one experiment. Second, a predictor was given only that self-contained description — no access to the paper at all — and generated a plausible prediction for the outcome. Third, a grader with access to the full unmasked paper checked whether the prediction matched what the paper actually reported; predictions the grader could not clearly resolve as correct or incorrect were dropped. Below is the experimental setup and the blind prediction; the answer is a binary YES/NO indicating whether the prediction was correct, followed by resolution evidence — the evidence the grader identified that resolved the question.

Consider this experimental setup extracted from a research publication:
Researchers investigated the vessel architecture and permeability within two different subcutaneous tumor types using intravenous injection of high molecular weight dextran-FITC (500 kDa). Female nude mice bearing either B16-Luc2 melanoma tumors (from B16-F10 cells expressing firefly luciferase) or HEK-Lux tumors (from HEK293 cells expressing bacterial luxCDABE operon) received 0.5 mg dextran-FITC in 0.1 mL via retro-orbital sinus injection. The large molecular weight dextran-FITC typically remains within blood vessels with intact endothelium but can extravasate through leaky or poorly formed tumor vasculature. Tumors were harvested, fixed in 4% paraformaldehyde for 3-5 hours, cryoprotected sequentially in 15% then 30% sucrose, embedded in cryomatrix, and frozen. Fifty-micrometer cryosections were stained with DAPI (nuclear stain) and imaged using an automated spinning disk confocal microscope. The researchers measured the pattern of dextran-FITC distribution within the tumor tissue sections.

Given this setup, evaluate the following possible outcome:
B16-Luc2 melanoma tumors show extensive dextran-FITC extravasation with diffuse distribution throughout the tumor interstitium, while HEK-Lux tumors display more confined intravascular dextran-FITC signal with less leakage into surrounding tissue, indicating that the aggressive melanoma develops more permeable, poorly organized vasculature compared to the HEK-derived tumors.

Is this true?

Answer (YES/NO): NO